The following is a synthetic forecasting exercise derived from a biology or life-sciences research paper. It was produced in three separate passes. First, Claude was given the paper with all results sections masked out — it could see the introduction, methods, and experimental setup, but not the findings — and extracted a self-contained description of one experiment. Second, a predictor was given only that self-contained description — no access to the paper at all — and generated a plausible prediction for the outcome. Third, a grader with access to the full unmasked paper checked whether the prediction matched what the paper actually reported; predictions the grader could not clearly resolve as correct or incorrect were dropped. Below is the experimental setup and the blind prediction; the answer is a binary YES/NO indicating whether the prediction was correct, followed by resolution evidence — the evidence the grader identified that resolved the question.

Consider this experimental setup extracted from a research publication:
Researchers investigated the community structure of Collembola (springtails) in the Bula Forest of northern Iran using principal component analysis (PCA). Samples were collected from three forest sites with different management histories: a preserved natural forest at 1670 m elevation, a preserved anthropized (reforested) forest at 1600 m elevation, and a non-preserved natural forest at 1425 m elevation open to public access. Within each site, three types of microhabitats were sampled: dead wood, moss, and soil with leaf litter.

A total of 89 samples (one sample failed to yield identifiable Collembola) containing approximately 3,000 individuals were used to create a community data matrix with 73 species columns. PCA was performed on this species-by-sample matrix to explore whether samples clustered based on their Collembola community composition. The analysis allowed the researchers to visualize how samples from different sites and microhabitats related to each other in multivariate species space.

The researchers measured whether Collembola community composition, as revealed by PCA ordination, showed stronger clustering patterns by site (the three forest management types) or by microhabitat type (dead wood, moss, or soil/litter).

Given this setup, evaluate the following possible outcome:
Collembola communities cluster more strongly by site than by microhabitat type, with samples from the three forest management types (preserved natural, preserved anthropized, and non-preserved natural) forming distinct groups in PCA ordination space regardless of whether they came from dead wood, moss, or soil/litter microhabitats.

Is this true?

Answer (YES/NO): NO